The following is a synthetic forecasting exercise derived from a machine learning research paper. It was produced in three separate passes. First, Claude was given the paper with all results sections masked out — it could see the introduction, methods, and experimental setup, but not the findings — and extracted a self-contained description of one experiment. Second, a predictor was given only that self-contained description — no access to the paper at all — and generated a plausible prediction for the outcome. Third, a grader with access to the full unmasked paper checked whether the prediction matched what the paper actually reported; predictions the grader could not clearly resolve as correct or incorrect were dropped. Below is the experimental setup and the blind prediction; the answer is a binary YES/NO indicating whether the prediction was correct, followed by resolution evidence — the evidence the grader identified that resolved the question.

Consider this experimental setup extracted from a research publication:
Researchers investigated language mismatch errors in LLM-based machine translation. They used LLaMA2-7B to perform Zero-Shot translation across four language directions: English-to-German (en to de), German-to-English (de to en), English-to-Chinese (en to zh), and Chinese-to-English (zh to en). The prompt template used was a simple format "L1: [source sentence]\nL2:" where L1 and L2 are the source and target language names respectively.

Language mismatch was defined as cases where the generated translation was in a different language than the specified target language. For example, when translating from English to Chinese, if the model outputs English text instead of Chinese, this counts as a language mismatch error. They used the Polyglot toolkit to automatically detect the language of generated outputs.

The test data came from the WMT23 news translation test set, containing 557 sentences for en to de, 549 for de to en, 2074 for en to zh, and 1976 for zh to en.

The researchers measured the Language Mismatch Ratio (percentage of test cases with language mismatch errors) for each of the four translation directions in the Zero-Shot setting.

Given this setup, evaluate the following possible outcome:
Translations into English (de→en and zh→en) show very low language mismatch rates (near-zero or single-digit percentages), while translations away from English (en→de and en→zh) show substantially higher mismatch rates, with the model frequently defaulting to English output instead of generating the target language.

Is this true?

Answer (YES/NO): YES